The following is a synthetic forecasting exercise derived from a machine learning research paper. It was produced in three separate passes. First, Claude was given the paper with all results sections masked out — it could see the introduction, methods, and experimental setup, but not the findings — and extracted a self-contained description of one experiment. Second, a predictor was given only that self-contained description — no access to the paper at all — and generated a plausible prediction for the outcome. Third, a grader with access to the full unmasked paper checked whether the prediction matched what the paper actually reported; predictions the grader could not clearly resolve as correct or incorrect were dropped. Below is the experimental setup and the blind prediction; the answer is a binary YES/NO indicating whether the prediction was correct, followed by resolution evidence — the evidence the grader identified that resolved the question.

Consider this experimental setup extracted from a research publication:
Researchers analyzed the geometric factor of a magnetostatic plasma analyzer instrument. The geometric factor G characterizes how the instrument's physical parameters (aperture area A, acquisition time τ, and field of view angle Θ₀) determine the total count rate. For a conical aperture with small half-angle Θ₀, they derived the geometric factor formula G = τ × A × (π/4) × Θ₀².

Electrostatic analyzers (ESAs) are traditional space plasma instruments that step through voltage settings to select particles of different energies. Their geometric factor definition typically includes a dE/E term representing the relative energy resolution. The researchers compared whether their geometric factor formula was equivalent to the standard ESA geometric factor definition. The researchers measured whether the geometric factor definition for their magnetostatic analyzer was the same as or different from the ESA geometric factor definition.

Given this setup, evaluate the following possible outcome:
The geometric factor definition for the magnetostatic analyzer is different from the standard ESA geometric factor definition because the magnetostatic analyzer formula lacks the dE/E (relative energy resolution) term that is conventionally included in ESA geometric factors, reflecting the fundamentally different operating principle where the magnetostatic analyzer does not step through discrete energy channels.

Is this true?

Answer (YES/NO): YES